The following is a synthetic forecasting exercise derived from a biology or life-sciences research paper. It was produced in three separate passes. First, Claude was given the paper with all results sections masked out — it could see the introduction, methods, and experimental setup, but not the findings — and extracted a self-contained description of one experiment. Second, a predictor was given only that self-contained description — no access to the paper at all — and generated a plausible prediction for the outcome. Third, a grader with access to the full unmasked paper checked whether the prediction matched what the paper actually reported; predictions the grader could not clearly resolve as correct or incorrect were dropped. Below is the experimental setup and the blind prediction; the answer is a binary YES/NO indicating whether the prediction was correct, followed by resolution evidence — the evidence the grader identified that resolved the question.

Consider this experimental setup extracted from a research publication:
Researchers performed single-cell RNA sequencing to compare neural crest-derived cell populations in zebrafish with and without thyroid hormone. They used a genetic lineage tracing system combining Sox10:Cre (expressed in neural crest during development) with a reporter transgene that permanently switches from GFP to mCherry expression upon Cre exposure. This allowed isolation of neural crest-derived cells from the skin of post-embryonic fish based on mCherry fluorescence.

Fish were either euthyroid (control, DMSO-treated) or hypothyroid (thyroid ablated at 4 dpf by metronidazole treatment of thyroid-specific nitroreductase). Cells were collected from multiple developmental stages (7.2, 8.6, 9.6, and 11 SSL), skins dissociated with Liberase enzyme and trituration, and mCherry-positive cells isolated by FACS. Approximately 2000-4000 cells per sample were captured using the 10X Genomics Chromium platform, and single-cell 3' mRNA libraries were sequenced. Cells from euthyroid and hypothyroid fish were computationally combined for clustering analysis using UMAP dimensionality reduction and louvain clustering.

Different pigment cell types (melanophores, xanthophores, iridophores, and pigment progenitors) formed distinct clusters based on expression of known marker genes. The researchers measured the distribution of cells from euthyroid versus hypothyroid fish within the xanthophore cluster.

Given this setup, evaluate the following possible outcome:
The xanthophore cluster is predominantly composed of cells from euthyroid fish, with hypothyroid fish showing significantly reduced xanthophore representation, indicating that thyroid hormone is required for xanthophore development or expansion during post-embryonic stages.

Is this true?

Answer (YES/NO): NO